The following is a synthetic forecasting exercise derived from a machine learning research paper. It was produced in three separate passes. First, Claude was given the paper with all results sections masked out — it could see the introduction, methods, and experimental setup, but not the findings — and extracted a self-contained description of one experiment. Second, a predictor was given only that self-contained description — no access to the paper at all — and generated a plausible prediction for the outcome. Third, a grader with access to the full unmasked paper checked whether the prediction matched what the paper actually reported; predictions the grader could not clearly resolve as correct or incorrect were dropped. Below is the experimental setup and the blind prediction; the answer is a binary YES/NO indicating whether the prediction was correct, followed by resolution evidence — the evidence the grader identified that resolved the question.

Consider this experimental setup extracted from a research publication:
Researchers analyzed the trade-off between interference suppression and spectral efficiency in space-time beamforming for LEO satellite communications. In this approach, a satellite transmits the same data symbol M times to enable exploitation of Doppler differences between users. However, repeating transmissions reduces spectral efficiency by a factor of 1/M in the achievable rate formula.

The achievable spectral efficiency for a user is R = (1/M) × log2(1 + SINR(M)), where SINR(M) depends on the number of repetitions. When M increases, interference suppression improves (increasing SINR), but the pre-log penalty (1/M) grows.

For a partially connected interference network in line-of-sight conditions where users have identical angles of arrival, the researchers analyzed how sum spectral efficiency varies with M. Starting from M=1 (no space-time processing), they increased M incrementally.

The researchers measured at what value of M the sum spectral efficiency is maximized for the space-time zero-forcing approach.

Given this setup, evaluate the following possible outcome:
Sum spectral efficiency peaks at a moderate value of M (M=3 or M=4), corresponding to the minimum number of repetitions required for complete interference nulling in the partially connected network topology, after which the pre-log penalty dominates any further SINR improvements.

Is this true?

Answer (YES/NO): NO